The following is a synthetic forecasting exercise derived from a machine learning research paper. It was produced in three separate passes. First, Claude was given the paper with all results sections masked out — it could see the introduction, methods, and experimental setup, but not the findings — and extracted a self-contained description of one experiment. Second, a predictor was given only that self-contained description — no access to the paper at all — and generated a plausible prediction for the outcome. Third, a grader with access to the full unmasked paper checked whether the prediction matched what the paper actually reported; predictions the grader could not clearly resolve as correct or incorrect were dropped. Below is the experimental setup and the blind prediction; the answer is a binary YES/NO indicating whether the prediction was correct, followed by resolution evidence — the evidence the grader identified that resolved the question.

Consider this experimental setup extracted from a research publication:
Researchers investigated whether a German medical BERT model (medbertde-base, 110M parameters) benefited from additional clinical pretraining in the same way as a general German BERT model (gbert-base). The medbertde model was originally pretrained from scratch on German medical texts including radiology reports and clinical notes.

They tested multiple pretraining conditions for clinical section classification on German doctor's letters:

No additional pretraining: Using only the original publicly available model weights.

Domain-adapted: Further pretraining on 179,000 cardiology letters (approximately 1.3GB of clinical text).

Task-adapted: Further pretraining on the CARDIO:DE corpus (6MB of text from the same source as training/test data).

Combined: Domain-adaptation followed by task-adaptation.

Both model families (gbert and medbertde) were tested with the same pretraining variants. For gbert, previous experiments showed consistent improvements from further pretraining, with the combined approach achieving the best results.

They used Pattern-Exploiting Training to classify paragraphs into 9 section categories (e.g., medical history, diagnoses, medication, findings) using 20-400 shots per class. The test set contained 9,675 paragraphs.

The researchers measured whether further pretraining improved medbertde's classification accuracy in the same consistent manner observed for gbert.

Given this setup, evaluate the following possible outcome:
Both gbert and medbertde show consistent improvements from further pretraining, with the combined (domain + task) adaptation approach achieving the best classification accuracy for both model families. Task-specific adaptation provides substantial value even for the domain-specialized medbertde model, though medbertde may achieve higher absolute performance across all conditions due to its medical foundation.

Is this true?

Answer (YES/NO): NO